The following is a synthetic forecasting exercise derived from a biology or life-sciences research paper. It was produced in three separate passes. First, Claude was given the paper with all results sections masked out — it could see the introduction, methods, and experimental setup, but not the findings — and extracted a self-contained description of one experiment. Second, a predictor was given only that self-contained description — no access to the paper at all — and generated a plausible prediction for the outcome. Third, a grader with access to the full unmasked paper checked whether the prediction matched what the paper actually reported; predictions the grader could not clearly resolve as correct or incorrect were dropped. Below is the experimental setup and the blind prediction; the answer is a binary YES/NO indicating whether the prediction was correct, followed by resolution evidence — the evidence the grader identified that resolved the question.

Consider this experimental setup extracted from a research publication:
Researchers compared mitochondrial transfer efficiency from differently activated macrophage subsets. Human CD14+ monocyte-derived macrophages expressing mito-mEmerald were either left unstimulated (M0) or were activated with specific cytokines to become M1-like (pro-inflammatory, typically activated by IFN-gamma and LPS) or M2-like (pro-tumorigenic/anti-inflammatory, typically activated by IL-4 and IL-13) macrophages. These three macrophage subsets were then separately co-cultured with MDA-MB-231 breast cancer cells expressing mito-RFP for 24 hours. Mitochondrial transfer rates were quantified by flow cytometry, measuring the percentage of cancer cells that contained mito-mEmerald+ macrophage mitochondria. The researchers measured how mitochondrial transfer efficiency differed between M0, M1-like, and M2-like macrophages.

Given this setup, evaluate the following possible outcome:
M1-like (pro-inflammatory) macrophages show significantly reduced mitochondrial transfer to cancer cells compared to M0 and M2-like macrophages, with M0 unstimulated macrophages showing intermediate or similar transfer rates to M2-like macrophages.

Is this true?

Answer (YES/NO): NO